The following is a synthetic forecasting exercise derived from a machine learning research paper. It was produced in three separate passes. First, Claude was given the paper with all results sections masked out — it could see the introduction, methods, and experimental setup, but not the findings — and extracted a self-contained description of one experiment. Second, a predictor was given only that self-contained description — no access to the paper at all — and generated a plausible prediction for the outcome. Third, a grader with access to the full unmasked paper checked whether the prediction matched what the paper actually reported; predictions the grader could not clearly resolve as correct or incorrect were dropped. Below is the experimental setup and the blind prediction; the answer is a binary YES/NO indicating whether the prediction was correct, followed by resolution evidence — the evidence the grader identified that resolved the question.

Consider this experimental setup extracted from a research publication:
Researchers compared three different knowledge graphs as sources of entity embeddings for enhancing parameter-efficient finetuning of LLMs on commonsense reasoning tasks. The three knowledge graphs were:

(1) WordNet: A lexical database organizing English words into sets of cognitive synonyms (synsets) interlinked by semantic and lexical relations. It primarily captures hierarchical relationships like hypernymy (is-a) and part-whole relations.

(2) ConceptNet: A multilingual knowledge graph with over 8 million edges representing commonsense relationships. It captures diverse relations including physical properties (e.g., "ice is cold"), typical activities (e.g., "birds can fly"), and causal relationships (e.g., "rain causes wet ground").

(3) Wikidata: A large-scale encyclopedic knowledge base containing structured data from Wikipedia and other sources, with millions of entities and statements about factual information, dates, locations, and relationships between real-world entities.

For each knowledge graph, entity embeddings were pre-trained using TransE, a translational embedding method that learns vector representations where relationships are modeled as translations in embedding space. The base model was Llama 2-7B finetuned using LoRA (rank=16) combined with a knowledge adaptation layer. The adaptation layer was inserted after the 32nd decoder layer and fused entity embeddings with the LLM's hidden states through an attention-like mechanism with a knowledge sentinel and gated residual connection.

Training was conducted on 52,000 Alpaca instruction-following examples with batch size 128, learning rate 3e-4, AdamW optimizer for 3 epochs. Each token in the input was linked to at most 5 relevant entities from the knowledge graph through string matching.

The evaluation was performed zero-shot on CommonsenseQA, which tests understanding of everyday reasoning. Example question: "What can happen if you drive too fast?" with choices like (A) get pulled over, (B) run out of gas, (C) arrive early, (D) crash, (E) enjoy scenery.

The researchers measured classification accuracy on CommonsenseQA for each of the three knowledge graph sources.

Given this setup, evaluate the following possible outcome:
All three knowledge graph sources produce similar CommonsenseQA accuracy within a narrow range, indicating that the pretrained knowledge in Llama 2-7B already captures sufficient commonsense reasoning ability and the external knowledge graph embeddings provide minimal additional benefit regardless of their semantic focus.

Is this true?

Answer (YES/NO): NO